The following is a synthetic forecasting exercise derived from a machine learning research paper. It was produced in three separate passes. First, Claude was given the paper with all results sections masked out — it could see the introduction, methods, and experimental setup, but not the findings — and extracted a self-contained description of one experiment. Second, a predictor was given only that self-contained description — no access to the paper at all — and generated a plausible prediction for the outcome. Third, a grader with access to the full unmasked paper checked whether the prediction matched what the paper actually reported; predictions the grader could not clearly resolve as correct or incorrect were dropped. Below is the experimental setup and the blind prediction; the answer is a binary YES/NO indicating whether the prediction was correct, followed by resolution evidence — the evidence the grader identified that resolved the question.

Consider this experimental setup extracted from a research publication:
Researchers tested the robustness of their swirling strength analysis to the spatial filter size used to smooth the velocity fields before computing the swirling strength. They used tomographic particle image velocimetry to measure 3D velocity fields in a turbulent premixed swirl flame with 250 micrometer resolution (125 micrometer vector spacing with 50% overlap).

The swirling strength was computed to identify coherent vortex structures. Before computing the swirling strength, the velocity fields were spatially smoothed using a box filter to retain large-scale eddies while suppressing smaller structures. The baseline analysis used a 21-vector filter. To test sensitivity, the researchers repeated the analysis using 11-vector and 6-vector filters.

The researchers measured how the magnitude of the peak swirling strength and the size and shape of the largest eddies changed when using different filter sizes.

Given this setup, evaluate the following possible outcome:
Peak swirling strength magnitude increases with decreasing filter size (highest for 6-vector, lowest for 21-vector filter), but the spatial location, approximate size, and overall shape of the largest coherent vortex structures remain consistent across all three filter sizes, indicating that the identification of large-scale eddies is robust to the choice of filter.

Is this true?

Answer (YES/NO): YES